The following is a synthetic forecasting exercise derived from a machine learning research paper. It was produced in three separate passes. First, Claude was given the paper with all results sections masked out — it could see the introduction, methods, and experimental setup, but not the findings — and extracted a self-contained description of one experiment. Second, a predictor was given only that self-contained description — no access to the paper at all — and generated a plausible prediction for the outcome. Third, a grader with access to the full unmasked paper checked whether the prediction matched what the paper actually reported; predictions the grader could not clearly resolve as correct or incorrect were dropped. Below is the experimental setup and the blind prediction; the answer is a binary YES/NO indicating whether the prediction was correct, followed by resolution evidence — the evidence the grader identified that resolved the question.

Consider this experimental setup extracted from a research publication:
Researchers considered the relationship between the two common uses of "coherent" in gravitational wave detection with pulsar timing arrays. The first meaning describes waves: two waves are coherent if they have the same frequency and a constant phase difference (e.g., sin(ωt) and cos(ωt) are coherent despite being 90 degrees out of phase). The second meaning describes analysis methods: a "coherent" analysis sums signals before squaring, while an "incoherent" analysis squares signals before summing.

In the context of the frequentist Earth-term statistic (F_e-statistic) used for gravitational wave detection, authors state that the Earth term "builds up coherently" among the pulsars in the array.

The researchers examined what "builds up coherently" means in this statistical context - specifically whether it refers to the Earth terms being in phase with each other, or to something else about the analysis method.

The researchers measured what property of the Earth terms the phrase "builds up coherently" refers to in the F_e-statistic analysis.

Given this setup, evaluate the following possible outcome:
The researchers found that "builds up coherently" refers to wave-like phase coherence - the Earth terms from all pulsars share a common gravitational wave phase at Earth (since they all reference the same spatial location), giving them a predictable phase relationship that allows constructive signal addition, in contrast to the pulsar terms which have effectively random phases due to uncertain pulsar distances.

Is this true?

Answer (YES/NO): NO